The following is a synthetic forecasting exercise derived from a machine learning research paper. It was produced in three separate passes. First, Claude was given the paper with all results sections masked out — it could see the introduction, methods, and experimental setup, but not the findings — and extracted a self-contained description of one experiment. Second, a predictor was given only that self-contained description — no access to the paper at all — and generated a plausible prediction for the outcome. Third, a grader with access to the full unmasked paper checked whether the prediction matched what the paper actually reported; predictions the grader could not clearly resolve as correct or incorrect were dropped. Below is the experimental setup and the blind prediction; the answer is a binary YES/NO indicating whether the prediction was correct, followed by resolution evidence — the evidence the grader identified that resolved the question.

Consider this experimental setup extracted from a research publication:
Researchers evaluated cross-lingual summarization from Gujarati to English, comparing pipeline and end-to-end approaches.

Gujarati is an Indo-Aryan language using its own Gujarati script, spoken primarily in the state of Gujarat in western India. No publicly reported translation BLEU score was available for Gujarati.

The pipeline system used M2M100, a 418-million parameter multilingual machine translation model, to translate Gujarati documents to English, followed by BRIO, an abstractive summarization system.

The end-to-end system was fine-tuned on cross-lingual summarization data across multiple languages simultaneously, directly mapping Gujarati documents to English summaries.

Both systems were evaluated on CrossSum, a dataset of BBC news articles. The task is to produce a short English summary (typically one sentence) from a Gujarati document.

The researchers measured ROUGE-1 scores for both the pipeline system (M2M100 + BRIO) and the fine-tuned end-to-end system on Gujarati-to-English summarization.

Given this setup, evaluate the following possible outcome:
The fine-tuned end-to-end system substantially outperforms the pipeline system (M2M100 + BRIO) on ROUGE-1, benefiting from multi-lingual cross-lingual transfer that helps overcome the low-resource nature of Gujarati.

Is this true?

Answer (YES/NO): YES